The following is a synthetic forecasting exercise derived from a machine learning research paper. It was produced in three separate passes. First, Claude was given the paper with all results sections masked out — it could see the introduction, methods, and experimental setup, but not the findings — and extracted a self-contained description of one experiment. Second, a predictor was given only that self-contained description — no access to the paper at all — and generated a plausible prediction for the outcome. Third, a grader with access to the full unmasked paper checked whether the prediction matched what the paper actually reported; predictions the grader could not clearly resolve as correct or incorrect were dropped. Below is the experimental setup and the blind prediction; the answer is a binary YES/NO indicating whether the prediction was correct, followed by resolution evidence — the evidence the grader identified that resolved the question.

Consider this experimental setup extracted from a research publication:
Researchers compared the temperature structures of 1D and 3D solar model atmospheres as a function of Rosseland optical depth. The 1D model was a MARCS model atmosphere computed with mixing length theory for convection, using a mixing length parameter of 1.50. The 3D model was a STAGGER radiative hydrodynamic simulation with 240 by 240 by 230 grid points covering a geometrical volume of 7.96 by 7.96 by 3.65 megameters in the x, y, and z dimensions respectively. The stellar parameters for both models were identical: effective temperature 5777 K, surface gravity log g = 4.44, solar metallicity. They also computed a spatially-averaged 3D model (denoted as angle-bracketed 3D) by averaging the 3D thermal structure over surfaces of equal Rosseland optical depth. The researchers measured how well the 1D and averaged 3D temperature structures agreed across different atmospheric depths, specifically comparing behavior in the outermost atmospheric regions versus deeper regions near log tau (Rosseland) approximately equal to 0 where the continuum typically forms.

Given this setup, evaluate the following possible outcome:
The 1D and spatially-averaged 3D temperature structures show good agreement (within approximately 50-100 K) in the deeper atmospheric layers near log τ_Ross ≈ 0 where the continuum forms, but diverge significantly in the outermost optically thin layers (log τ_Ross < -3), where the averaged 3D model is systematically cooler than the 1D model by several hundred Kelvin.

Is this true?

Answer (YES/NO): NO